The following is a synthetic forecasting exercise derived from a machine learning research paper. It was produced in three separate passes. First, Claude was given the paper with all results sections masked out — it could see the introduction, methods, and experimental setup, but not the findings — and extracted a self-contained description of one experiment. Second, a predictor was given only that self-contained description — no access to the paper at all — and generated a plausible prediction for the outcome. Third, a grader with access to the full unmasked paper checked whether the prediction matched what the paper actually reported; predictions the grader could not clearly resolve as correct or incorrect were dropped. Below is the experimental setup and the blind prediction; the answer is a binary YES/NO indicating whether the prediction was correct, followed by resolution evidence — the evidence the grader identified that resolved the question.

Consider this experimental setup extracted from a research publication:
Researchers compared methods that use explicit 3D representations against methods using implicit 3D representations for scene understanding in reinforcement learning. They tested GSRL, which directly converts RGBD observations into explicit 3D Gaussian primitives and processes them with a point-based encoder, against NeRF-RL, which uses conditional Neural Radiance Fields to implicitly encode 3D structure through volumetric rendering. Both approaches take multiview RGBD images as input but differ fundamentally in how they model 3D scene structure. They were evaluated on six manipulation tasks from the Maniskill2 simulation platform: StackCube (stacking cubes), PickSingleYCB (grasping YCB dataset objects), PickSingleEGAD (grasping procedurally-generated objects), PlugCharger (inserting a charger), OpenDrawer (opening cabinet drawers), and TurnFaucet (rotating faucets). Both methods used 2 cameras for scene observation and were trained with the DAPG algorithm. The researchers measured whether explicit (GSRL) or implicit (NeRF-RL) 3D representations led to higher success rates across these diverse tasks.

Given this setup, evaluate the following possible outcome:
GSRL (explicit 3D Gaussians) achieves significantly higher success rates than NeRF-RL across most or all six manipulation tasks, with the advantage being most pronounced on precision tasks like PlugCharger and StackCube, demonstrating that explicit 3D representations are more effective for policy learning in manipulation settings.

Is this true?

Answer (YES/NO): NO